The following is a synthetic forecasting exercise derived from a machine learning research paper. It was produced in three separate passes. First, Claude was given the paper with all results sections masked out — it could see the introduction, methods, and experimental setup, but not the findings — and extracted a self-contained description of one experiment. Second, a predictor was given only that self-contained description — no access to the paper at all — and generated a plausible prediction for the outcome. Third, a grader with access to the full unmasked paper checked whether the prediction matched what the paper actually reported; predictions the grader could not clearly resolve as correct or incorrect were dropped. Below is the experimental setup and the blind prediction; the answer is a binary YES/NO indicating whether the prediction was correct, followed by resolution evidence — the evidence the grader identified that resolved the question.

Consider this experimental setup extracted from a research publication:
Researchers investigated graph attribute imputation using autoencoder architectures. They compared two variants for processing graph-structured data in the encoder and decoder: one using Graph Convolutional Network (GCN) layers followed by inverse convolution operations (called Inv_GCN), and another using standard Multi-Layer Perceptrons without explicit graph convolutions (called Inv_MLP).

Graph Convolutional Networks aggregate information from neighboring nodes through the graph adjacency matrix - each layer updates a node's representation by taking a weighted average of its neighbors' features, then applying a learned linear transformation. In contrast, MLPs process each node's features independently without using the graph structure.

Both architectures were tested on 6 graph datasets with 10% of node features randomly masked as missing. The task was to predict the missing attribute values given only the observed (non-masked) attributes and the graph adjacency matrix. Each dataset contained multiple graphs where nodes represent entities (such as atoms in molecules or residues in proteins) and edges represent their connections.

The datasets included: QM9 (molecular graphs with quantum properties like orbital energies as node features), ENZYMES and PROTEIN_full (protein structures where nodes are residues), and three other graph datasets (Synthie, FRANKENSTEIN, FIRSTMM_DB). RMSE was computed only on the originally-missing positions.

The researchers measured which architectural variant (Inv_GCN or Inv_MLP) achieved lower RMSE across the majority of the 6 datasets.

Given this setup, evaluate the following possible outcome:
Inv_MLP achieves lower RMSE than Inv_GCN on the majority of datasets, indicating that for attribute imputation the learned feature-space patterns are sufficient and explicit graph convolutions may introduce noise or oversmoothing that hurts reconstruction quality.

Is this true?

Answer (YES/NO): YES